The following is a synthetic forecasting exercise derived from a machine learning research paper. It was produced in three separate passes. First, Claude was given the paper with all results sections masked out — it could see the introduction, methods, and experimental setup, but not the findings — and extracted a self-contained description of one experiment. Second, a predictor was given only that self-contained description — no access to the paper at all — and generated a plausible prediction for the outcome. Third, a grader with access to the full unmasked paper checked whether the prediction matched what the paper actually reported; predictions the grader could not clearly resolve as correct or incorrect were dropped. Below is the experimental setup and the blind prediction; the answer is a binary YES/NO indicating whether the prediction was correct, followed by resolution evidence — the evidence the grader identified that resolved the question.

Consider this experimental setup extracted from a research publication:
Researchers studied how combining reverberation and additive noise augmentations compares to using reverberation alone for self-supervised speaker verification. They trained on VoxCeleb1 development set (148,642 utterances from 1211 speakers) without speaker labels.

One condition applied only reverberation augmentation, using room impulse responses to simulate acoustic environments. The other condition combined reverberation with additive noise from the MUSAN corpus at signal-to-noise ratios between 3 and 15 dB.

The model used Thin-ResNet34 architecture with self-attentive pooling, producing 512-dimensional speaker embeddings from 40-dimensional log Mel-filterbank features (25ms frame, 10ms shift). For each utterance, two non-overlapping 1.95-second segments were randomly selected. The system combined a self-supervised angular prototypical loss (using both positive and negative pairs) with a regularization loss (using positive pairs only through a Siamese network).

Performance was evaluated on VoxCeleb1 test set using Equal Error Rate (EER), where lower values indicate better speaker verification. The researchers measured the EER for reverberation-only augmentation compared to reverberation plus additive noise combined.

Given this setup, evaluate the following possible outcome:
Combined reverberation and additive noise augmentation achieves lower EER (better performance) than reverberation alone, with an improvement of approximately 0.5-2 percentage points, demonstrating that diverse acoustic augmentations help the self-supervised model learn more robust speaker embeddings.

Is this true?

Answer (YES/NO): NO